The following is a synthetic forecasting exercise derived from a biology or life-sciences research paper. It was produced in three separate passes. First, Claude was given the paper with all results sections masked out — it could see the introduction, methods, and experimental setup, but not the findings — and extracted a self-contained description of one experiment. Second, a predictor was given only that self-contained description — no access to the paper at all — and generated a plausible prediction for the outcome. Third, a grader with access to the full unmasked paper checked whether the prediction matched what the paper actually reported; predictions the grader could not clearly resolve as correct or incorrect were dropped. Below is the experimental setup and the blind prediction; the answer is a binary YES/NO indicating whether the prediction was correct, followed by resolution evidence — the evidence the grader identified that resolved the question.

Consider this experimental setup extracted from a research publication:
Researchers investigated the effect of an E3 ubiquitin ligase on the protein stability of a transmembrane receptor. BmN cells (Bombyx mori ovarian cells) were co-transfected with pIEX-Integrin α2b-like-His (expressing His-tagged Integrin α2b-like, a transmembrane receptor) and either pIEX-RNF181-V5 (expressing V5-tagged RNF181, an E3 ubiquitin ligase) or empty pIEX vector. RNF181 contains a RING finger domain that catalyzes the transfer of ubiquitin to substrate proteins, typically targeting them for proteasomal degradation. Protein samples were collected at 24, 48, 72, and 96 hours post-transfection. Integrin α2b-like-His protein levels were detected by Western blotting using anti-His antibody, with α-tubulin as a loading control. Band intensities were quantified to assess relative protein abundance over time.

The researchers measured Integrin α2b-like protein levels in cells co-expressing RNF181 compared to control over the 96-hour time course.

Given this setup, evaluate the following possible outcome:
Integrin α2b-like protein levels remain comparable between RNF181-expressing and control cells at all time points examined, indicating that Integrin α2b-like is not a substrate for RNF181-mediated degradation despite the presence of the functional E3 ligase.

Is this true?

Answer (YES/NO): NO